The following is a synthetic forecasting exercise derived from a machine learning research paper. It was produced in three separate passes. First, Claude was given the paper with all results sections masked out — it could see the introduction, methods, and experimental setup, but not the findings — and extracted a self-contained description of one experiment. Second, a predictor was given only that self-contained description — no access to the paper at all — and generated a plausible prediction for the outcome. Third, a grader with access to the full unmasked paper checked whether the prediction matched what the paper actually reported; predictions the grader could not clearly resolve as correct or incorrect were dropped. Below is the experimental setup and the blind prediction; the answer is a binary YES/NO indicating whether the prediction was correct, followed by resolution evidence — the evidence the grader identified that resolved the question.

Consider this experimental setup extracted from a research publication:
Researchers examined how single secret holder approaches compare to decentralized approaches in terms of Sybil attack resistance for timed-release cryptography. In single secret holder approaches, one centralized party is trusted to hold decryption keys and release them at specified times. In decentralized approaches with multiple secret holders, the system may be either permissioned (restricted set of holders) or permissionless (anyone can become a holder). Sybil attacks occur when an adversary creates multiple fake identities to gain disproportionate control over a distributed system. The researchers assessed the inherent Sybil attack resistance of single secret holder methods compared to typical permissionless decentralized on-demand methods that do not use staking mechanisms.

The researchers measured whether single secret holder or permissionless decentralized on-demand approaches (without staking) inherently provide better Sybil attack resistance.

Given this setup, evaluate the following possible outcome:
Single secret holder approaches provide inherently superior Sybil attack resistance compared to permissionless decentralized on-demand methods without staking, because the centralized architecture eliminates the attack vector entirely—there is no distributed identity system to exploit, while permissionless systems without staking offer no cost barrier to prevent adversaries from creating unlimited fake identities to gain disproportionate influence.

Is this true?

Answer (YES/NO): YES